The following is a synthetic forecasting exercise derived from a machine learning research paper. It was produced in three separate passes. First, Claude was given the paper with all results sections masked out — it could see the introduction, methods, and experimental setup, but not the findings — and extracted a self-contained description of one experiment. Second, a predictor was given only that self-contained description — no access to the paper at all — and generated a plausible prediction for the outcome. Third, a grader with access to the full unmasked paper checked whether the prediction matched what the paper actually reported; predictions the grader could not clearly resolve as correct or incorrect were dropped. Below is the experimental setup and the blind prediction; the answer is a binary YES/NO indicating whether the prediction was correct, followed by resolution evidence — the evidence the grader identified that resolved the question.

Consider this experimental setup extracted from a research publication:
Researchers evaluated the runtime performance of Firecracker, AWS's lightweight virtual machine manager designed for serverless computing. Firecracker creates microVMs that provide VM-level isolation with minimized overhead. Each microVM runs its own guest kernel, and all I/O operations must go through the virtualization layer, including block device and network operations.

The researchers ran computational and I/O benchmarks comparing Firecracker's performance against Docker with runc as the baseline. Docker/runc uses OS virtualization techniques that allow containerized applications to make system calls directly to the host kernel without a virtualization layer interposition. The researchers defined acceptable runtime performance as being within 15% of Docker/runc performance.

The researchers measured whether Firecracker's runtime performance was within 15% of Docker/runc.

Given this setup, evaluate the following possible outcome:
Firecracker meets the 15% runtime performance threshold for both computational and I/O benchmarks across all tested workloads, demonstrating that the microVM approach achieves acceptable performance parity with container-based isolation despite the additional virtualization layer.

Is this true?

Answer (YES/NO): NO